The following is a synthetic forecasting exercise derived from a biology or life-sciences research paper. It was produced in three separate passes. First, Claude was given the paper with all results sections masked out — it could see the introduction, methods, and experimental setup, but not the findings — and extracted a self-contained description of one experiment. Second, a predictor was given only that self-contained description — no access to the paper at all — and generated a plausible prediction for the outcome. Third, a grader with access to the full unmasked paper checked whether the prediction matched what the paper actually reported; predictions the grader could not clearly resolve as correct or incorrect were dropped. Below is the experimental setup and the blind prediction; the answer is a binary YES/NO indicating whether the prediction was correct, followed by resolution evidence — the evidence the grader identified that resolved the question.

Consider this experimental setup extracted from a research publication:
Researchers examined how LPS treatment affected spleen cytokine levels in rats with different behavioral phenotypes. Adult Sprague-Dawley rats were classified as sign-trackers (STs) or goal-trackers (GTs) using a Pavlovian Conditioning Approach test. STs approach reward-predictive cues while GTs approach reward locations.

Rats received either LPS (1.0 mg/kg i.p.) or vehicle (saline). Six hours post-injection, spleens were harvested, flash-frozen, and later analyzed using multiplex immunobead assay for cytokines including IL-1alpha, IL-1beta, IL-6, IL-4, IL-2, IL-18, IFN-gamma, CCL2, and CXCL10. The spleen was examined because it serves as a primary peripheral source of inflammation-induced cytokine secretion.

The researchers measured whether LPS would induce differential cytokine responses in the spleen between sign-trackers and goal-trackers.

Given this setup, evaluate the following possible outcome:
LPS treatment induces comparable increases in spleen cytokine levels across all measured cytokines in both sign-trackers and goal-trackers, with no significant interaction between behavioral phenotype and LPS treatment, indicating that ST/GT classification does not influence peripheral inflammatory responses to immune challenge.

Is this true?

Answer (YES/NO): NO